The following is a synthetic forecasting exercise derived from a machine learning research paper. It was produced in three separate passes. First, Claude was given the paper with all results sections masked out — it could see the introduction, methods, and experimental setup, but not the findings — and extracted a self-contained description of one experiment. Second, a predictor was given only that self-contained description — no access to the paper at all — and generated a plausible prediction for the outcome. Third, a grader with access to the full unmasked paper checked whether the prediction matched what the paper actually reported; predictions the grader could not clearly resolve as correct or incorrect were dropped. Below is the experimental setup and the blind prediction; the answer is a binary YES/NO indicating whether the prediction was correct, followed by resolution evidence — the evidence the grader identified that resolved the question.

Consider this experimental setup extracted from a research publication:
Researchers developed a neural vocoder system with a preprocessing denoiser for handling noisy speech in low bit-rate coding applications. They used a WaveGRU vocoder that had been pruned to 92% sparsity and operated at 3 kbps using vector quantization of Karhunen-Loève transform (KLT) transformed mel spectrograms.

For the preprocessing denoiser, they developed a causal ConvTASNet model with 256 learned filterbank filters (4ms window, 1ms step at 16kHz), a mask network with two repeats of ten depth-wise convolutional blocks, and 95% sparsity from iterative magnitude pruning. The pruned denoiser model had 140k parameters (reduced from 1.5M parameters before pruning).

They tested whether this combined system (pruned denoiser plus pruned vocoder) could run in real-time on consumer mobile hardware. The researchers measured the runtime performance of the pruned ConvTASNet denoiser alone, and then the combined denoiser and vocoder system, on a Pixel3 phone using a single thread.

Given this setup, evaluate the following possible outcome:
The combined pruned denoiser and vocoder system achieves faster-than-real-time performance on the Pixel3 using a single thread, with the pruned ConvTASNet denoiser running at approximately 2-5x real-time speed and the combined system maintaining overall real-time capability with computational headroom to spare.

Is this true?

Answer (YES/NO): NO